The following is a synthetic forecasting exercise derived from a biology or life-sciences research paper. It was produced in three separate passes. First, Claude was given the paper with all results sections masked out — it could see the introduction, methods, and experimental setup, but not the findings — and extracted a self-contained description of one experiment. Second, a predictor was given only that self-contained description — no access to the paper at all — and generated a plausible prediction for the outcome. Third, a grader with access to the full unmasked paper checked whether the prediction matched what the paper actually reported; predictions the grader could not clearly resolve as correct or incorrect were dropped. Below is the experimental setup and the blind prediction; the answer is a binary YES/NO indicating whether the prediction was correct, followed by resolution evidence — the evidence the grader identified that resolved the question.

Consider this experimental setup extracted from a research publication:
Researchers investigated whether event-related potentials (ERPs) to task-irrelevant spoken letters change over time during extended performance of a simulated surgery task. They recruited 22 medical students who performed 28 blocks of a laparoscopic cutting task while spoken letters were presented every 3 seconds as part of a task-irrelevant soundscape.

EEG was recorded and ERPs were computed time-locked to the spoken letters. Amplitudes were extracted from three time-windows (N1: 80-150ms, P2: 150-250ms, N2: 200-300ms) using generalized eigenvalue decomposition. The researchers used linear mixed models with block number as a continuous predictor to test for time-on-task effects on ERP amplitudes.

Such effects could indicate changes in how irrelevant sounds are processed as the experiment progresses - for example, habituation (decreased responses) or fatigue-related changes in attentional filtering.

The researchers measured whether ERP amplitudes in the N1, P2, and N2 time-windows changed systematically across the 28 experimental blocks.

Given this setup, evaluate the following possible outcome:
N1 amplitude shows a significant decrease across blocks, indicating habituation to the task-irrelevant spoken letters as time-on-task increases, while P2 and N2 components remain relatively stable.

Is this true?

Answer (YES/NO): NO